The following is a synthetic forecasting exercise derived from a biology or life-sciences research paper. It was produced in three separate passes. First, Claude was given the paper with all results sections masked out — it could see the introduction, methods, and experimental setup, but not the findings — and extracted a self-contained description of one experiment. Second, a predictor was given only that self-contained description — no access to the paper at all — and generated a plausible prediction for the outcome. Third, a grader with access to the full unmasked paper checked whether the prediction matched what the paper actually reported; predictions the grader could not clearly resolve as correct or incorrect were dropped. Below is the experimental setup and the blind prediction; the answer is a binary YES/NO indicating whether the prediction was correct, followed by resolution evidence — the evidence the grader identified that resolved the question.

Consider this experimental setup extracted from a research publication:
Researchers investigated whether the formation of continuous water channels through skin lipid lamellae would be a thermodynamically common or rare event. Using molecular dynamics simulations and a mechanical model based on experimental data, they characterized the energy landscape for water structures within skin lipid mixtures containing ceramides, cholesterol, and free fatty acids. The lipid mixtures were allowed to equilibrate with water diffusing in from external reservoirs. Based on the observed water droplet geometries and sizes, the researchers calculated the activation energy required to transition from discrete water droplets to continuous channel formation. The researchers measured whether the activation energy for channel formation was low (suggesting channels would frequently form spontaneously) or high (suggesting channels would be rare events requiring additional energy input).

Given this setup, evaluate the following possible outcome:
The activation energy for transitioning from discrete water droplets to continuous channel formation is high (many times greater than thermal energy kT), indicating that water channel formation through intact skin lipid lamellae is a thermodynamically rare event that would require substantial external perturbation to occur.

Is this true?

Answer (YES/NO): YES